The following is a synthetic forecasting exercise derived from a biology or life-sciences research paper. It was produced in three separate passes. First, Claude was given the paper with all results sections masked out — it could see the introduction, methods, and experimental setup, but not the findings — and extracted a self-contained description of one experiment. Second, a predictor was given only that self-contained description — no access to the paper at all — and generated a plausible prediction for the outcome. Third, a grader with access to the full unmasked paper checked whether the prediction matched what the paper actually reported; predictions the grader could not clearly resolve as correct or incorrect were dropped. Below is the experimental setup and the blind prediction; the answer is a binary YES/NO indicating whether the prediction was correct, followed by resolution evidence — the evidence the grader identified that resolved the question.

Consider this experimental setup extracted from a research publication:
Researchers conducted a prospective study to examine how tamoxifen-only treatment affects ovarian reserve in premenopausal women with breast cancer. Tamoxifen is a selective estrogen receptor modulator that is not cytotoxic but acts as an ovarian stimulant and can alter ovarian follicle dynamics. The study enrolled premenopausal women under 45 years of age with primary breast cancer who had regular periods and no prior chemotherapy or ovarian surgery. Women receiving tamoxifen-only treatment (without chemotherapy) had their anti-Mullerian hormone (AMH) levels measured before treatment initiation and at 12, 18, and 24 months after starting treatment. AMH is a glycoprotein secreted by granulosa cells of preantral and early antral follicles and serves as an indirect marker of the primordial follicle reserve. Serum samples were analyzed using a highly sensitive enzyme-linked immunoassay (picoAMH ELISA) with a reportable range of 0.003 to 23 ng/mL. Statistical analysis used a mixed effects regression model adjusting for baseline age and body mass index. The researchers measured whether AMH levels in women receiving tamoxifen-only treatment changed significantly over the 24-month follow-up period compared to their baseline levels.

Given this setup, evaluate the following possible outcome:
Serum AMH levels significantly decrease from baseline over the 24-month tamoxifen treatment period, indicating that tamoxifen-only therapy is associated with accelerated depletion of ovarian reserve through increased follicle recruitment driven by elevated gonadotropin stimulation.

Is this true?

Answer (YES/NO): NO